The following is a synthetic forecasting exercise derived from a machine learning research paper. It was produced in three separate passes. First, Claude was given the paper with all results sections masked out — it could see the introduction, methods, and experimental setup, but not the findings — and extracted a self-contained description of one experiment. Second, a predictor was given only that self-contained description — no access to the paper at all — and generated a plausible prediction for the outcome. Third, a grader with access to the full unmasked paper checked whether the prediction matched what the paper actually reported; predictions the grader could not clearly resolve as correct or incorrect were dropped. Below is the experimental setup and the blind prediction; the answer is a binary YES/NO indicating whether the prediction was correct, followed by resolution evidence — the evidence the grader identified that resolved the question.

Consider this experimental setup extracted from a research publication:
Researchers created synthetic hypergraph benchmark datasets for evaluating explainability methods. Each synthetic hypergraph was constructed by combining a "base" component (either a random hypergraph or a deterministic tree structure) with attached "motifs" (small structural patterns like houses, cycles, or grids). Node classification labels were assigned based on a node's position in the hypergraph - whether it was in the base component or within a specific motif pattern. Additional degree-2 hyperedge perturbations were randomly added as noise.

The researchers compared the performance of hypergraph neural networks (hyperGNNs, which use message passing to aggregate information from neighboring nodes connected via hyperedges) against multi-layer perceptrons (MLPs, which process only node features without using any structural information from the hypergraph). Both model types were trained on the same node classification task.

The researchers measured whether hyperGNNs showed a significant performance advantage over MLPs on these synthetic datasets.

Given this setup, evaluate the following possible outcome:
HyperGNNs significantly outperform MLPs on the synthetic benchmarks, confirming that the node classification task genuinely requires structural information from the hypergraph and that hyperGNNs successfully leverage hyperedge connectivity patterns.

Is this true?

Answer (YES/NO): YES